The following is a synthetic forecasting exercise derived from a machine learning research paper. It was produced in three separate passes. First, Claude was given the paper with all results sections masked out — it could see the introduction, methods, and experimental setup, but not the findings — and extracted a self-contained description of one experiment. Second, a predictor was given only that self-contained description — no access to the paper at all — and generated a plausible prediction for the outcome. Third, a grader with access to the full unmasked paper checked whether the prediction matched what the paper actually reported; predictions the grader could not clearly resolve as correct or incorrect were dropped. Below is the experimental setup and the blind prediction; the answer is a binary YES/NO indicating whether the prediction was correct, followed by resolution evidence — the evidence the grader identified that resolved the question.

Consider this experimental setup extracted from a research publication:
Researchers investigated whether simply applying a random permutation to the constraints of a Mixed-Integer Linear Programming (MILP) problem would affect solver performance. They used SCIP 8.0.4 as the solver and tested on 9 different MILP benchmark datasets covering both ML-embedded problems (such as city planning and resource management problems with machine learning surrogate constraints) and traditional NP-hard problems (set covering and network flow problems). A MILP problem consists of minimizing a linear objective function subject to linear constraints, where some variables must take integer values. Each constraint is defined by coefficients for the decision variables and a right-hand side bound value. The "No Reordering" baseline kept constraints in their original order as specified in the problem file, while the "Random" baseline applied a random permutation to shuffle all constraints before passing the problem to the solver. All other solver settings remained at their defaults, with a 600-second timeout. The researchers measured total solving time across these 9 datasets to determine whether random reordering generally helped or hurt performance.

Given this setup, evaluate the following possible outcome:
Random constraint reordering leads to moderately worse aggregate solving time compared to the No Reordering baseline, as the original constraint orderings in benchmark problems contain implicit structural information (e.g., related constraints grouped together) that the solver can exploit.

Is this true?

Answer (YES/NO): NO